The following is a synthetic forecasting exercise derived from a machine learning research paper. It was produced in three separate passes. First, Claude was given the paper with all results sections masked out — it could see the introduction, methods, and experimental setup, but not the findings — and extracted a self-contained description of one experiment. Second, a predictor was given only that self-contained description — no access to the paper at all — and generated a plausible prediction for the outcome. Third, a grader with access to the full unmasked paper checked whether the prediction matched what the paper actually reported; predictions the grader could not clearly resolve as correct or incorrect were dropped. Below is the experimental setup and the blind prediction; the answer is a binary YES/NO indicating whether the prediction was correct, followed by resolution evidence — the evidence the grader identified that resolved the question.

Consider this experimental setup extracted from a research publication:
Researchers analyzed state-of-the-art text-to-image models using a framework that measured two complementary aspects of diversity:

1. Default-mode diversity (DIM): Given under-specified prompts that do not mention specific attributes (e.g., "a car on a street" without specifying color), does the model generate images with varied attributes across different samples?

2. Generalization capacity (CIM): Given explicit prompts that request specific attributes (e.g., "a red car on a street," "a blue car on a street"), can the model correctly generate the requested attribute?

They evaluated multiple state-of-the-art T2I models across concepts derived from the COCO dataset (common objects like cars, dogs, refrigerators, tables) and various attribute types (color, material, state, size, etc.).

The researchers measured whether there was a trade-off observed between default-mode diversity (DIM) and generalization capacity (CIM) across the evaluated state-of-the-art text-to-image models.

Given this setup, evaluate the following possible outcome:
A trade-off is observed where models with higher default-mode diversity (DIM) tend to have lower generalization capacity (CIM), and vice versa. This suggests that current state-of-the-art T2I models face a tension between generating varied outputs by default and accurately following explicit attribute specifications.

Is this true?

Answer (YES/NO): YES